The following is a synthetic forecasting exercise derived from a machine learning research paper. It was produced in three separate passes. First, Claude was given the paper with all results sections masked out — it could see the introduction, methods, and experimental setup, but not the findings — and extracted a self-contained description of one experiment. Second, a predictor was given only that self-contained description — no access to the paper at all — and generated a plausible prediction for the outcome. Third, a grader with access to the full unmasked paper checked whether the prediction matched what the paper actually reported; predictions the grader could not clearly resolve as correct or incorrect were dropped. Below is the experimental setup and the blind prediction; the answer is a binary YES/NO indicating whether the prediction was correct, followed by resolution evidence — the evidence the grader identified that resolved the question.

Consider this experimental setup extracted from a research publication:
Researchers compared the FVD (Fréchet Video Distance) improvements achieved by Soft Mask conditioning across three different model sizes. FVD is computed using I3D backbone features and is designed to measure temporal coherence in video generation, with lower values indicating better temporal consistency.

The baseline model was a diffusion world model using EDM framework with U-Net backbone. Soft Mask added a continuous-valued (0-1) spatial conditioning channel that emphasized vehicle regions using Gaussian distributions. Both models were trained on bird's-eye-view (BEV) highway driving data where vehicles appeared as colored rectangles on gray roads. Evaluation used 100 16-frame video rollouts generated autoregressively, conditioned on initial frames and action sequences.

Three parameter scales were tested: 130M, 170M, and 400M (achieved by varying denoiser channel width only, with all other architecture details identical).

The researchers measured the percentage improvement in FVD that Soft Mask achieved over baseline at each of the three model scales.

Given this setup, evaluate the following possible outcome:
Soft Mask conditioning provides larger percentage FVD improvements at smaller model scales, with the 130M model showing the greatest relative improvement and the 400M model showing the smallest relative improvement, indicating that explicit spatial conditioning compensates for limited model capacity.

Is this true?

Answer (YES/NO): NO